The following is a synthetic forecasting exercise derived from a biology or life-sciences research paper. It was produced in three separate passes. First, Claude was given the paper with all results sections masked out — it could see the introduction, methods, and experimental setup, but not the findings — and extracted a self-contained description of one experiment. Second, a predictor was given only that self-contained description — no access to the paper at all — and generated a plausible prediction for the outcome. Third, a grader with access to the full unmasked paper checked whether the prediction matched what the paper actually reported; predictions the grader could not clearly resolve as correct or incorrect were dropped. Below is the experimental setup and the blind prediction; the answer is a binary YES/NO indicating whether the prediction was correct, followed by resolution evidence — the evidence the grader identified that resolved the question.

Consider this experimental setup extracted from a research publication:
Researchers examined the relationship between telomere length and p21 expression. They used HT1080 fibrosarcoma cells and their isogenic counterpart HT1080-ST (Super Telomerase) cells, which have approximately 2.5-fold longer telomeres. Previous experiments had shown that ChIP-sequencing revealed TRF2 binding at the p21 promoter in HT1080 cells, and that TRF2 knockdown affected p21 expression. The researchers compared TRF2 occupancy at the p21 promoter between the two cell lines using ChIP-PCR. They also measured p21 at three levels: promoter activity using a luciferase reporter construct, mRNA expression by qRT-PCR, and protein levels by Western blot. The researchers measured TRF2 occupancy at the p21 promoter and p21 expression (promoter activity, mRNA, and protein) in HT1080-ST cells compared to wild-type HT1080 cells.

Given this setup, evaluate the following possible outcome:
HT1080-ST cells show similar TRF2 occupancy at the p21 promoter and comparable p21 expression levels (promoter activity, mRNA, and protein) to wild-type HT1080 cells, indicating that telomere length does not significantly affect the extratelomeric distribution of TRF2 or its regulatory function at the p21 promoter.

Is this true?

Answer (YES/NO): NO